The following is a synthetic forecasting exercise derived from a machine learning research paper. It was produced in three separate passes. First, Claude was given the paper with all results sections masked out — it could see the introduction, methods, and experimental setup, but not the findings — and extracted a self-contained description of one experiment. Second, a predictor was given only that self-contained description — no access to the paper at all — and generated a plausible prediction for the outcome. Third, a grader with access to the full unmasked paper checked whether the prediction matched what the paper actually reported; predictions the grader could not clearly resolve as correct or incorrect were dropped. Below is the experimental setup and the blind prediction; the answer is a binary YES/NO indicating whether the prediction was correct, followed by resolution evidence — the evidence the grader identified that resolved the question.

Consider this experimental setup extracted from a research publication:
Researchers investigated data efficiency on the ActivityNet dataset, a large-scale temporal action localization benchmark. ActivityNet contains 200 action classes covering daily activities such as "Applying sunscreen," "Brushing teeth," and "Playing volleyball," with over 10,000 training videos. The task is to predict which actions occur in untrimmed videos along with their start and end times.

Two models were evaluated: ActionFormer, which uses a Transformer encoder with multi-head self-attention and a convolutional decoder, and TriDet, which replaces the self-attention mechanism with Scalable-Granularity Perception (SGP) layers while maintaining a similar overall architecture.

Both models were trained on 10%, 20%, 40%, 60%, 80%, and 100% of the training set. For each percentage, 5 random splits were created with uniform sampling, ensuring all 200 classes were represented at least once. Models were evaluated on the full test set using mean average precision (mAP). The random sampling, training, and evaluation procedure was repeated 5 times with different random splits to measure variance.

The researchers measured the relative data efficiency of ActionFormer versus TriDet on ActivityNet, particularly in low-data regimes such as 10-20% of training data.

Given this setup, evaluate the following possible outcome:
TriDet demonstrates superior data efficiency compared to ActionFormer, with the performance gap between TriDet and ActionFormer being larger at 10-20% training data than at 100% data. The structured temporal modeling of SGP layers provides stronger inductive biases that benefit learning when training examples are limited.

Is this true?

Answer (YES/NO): NO